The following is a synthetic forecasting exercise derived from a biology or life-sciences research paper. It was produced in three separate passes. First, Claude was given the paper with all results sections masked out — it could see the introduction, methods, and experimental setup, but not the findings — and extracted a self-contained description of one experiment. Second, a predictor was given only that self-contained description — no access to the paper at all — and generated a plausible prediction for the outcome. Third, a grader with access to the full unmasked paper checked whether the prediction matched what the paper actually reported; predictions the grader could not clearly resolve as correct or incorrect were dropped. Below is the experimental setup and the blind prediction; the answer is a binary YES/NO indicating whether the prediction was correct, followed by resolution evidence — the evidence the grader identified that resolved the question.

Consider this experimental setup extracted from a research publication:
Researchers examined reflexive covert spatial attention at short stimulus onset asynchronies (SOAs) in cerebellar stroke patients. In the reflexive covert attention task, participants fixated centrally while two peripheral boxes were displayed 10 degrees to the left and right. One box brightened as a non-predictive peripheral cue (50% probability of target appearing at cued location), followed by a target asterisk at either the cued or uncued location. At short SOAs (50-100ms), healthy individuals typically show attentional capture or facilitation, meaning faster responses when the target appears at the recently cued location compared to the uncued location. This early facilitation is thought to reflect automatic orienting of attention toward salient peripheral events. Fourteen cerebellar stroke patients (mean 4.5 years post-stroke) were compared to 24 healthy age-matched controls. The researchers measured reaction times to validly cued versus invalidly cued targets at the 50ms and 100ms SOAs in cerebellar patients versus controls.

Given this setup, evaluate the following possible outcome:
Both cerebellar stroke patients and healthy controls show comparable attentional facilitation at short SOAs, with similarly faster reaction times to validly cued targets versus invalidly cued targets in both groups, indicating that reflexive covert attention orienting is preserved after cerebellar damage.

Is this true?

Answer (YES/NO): NO